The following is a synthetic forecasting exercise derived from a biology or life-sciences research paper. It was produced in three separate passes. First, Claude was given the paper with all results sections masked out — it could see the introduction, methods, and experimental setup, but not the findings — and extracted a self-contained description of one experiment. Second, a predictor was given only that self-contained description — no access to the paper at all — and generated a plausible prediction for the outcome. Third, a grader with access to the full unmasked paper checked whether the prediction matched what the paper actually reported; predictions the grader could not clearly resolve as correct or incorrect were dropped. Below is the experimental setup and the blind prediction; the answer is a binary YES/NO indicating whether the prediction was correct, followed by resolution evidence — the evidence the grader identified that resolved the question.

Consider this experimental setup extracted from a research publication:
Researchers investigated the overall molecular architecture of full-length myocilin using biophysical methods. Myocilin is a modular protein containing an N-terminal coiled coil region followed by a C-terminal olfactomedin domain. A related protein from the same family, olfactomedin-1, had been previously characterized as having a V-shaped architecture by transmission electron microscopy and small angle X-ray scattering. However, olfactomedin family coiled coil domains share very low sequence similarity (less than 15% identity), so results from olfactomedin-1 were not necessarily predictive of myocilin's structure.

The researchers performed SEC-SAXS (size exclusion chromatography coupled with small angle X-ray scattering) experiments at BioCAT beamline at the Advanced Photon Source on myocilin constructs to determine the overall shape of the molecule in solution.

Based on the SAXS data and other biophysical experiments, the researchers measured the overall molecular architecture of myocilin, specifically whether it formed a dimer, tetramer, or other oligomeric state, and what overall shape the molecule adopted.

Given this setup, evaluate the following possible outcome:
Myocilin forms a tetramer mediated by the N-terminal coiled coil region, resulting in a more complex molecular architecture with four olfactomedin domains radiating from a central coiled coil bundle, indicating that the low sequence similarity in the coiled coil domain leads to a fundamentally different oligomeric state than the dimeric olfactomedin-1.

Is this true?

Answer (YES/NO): NO